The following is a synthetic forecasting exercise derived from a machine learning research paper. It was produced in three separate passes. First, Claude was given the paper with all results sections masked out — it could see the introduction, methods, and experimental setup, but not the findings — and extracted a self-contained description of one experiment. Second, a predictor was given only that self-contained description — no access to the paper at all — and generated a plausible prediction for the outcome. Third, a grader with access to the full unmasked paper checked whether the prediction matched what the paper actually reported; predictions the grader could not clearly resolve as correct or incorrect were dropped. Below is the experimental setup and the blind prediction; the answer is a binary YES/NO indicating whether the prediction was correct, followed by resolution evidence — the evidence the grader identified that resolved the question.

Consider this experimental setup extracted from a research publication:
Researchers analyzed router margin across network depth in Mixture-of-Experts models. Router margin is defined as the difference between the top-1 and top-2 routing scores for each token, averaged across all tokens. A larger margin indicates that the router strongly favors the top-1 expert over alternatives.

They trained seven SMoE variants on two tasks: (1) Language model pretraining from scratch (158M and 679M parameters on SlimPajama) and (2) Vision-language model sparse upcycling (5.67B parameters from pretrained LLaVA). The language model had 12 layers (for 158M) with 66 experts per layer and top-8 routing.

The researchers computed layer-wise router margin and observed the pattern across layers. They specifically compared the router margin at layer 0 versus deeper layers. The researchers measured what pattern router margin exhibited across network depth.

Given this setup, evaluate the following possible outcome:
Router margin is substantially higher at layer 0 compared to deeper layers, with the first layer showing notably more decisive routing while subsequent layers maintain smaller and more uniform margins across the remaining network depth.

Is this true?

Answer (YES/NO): NO